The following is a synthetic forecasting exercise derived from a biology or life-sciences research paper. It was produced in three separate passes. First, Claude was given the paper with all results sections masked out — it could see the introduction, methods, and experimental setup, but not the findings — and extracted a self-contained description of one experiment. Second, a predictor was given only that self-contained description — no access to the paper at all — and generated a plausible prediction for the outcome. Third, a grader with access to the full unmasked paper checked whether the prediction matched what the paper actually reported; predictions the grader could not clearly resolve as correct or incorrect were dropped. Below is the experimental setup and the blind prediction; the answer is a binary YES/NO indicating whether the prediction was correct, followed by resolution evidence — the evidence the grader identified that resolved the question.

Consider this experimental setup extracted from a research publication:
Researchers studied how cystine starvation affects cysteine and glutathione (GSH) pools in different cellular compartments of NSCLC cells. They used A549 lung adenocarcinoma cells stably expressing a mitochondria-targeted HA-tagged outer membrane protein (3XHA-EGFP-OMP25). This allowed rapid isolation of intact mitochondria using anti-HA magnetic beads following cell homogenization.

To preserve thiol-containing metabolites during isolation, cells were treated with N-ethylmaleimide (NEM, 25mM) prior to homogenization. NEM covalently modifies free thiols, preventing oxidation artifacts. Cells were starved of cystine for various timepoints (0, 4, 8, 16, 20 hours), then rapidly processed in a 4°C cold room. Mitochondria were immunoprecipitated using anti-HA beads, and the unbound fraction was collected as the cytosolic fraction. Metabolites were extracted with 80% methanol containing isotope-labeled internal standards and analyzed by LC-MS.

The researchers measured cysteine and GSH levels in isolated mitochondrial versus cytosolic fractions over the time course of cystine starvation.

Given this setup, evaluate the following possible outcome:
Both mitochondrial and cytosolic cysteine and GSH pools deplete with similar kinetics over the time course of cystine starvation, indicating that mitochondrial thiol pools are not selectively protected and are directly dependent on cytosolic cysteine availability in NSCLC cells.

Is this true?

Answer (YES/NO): YES